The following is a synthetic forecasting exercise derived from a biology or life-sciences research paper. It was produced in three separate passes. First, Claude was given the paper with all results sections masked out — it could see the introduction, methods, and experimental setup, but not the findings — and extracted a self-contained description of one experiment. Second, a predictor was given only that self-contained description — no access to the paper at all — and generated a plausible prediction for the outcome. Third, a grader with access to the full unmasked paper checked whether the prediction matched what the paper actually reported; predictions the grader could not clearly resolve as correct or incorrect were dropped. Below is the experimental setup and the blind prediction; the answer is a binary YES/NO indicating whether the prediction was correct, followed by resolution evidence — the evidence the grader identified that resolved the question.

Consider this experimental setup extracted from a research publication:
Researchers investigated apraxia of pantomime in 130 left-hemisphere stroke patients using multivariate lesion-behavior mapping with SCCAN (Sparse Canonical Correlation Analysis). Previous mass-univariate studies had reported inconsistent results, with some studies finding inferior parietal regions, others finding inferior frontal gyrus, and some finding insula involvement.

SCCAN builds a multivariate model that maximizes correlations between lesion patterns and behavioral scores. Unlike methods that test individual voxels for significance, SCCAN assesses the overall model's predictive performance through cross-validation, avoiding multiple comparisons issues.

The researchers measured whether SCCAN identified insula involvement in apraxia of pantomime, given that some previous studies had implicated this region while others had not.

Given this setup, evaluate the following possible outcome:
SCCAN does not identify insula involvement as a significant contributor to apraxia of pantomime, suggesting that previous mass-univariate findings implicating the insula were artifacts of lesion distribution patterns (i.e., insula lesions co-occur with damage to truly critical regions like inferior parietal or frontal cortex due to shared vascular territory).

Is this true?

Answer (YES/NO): NO